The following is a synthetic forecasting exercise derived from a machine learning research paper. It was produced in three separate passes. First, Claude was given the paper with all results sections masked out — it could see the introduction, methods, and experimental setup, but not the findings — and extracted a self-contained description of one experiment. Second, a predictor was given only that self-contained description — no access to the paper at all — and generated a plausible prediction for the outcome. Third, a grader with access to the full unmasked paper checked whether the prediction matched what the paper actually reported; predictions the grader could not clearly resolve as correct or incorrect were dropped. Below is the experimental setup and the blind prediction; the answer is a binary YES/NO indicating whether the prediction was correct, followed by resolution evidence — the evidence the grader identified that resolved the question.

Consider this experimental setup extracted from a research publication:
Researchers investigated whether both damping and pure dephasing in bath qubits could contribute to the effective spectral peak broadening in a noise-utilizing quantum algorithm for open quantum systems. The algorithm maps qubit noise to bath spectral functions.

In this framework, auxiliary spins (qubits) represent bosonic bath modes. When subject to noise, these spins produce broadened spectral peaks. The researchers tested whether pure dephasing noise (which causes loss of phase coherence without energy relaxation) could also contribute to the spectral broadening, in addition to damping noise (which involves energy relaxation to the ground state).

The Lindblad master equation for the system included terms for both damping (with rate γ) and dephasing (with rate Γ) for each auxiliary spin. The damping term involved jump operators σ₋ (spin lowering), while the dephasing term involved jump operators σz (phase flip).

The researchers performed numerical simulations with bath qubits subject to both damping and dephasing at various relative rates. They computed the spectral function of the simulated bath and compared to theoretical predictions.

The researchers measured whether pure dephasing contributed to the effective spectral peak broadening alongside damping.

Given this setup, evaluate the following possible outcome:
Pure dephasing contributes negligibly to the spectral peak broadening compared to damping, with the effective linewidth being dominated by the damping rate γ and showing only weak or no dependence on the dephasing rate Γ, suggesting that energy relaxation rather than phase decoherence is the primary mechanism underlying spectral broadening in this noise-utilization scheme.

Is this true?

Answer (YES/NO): NO